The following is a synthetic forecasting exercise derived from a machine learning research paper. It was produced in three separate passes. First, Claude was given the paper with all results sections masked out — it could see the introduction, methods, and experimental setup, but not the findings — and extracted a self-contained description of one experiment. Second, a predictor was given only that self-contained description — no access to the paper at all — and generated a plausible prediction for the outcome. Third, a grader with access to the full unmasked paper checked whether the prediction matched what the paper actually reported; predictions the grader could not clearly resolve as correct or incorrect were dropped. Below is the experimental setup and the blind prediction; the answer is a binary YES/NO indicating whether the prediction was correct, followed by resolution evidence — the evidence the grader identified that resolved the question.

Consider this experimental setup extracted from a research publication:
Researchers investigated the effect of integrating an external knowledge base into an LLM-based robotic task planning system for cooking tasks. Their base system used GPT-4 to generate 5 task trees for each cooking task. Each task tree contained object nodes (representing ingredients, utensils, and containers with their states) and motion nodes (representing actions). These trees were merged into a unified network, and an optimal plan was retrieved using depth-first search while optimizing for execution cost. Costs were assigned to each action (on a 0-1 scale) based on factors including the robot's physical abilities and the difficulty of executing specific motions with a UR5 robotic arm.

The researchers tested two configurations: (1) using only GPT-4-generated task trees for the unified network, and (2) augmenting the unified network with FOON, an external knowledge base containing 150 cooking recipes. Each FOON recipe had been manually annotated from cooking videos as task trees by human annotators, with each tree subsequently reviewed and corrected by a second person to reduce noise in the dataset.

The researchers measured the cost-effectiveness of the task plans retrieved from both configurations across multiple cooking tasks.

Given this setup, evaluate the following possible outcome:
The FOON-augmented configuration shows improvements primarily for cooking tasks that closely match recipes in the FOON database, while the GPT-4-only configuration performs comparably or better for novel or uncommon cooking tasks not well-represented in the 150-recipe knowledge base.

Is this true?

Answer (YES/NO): NO